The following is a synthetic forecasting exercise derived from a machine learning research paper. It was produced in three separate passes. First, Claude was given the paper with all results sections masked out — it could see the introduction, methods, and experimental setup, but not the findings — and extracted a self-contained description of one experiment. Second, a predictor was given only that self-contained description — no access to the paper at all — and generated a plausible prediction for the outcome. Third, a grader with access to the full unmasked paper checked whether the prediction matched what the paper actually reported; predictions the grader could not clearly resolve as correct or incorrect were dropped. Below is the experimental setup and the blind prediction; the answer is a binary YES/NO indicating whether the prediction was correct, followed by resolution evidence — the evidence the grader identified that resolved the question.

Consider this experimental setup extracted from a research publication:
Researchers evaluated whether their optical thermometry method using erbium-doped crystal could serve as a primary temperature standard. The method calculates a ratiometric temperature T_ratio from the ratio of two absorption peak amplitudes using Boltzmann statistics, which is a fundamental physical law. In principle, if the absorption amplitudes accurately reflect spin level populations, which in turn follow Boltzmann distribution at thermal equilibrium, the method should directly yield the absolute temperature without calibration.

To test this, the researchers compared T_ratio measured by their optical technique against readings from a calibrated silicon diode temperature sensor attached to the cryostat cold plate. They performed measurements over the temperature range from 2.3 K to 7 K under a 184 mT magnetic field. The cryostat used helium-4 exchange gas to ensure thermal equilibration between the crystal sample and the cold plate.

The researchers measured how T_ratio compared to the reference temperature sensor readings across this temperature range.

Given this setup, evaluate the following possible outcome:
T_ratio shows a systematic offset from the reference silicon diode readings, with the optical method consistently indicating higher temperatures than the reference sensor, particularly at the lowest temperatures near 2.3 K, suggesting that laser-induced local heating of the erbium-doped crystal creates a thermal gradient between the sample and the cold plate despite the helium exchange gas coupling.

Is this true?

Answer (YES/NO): NO